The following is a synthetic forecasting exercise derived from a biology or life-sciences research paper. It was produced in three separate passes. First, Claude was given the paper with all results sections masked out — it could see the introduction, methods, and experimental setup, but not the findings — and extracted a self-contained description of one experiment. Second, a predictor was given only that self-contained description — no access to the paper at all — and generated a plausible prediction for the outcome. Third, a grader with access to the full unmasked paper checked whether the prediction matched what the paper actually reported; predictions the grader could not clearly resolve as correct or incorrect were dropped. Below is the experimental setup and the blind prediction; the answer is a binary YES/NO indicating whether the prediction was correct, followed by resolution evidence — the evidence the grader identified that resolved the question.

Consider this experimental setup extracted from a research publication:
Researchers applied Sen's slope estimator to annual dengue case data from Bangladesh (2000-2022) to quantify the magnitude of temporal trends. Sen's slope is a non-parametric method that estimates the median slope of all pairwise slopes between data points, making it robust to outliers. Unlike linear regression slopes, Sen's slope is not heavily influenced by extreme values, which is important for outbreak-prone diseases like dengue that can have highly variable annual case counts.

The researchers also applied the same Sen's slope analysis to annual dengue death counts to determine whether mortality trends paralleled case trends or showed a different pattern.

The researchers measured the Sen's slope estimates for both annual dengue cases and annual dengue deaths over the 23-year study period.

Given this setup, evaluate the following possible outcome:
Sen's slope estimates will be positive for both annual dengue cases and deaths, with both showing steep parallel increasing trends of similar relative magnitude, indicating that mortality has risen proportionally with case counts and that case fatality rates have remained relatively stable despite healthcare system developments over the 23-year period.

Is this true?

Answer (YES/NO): NO